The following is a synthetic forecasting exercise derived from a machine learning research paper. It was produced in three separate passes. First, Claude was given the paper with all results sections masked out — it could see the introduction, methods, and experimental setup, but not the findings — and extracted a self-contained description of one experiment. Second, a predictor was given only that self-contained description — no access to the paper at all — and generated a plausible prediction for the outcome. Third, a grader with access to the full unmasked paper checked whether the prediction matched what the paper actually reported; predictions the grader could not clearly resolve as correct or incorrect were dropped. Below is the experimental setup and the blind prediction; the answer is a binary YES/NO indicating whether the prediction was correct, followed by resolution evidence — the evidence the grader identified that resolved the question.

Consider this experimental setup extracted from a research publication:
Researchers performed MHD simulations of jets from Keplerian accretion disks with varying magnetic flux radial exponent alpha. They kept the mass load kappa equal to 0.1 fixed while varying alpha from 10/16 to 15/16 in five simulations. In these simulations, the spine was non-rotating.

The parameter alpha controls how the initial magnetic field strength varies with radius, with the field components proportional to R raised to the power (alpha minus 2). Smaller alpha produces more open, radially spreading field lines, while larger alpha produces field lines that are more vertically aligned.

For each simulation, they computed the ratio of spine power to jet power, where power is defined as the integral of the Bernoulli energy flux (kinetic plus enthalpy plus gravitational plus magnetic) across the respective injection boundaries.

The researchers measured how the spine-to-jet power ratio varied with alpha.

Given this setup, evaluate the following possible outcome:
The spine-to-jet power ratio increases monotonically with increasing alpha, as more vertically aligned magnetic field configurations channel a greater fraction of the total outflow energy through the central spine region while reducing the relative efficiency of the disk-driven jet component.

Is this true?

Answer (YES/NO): NO